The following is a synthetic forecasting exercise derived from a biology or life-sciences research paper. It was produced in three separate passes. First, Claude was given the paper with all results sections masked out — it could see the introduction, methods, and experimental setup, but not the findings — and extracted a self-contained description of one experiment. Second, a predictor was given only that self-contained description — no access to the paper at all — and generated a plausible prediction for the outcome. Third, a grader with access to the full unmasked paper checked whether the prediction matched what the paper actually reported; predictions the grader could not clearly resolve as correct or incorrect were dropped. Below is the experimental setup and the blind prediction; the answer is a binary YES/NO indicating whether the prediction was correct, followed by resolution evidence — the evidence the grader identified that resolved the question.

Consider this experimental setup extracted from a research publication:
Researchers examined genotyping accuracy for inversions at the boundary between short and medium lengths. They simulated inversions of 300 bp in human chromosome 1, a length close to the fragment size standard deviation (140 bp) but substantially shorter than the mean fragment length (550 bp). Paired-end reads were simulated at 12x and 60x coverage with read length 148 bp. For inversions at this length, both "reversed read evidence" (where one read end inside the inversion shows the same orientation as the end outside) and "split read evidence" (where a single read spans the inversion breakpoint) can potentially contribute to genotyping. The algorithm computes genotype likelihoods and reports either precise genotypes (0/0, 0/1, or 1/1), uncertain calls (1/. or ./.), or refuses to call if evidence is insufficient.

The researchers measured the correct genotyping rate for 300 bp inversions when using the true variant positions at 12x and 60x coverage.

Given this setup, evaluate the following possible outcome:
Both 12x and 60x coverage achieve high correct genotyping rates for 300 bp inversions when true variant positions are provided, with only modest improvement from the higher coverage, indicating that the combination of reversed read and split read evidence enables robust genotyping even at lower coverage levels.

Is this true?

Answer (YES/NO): YES